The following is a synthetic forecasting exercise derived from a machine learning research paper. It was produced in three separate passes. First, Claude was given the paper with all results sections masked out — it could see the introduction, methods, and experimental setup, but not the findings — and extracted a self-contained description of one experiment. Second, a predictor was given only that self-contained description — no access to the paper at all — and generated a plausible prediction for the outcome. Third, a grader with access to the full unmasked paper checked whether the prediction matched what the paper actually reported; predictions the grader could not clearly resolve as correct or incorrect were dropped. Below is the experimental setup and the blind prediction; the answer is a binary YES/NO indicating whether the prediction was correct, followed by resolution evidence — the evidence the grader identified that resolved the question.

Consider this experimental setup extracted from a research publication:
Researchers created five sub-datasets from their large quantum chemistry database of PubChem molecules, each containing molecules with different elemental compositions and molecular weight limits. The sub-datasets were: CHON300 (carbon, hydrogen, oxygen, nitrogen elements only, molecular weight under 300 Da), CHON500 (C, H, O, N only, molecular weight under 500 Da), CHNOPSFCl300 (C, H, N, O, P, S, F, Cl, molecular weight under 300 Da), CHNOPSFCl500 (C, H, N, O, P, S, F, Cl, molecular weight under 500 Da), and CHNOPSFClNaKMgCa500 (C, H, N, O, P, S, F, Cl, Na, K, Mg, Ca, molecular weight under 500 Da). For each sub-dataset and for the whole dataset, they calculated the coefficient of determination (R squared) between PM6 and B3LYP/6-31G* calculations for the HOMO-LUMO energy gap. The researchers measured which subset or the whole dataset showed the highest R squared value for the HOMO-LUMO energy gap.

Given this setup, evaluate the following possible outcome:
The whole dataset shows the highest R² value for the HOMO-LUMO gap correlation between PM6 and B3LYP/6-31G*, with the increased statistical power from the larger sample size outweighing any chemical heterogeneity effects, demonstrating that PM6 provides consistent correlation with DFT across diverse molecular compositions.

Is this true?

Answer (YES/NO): NO